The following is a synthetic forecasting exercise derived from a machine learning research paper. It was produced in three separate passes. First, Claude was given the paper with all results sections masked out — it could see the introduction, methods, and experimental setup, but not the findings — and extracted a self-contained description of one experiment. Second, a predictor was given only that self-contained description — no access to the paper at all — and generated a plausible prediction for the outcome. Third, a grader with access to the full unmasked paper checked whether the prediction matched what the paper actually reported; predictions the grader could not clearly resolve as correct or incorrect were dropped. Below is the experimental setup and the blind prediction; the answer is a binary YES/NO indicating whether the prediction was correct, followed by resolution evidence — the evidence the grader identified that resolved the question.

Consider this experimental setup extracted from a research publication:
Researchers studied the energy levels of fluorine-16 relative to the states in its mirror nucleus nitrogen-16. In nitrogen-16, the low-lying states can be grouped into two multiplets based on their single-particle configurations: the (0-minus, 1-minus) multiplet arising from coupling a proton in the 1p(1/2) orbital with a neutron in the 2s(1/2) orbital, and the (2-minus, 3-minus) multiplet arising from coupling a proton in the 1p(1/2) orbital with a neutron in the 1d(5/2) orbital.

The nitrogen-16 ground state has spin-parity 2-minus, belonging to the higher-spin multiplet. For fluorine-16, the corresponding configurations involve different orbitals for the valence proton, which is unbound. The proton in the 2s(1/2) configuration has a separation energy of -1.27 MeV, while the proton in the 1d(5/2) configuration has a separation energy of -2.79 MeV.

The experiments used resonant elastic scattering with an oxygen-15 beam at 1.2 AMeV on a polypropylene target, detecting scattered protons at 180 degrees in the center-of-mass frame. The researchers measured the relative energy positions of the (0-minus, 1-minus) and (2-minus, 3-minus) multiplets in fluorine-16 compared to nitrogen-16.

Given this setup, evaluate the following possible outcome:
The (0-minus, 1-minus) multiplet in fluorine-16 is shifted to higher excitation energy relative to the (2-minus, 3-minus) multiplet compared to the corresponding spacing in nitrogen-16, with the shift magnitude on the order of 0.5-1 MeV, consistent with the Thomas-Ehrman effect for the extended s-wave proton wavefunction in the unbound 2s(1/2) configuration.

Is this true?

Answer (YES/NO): NO